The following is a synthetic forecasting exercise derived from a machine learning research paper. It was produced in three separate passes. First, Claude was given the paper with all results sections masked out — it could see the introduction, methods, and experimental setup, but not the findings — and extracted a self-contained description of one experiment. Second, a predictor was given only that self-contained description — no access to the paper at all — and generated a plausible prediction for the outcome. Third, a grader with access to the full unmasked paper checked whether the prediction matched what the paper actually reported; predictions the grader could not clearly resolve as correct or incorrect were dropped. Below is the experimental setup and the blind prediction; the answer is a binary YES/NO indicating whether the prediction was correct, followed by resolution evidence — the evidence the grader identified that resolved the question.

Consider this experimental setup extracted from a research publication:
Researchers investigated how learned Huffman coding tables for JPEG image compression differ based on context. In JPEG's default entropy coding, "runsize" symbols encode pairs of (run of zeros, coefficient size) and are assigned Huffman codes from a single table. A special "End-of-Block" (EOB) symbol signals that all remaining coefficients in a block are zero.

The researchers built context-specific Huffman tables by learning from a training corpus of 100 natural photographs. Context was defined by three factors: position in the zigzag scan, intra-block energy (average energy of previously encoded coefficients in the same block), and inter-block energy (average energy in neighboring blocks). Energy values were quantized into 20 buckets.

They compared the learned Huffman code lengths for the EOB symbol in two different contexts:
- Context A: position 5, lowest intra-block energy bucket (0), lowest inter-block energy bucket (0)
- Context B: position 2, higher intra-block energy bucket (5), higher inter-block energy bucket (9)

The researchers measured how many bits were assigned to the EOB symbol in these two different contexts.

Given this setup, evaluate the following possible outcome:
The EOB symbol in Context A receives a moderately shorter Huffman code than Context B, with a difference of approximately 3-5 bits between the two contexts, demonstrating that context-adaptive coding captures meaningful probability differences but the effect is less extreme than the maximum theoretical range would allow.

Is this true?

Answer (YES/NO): NO